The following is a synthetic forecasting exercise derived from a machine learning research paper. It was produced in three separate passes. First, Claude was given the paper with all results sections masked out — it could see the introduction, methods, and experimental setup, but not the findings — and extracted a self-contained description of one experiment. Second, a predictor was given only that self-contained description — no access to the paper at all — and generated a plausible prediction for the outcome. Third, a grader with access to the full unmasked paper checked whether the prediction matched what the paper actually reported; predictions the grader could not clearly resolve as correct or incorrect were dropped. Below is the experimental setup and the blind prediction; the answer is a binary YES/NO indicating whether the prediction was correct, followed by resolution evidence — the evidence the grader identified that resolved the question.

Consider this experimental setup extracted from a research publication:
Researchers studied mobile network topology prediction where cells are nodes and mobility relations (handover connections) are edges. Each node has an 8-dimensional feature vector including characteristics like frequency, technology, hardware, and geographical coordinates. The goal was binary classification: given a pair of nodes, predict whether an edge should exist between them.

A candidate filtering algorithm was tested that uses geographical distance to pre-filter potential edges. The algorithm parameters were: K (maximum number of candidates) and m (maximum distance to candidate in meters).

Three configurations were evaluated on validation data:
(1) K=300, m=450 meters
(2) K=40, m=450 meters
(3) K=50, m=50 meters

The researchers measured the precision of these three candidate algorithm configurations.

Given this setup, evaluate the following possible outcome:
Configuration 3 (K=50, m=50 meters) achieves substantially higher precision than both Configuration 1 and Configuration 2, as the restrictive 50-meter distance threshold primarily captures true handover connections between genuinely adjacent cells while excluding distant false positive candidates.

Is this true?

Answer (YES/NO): NO